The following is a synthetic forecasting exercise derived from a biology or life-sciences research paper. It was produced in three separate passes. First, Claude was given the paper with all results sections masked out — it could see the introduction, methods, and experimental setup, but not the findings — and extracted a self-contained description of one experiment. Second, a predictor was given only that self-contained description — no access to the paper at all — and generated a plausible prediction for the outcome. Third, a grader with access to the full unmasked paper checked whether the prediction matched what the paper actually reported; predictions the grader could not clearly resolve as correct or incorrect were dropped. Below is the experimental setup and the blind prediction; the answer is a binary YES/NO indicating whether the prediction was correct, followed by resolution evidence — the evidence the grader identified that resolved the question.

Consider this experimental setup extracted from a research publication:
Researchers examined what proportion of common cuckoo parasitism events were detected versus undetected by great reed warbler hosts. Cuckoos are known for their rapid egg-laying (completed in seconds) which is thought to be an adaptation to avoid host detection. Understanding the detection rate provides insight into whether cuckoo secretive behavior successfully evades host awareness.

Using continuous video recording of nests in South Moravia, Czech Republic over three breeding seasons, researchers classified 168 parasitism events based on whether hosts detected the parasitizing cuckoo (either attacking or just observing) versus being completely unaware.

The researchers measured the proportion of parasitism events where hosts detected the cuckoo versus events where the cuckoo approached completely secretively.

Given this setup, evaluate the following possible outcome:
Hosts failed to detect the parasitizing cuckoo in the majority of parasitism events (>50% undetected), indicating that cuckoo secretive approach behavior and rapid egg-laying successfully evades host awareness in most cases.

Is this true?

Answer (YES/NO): NO